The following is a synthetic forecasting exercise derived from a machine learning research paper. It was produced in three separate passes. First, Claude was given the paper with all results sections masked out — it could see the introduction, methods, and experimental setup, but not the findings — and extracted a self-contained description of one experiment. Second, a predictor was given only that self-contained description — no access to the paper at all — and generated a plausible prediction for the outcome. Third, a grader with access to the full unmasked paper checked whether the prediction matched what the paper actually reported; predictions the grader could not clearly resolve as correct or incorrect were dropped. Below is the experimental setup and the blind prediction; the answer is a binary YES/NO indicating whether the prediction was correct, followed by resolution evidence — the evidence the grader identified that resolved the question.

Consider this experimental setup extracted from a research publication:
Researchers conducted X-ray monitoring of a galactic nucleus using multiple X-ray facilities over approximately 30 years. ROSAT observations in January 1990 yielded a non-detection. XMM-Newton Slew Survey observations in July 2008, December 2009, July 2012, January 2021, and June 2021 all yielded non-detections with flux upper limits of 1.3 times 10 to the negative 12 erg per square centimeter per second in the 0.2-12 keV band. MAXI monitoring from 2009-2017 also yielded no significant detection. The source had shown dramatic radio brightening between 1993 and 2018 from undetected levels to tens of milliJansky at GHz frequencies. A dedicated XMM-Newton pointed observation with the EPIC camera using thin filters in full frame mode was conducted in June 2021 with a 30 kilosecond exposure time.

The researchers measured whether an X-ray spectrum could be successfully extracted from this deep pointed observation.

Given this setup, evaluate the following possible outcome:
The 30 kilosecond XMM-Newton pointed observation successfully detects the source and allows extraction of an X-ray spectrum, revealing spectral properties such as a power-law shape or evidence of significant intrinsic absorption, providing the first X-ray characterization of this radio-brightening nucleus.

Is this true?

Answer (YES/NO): YES